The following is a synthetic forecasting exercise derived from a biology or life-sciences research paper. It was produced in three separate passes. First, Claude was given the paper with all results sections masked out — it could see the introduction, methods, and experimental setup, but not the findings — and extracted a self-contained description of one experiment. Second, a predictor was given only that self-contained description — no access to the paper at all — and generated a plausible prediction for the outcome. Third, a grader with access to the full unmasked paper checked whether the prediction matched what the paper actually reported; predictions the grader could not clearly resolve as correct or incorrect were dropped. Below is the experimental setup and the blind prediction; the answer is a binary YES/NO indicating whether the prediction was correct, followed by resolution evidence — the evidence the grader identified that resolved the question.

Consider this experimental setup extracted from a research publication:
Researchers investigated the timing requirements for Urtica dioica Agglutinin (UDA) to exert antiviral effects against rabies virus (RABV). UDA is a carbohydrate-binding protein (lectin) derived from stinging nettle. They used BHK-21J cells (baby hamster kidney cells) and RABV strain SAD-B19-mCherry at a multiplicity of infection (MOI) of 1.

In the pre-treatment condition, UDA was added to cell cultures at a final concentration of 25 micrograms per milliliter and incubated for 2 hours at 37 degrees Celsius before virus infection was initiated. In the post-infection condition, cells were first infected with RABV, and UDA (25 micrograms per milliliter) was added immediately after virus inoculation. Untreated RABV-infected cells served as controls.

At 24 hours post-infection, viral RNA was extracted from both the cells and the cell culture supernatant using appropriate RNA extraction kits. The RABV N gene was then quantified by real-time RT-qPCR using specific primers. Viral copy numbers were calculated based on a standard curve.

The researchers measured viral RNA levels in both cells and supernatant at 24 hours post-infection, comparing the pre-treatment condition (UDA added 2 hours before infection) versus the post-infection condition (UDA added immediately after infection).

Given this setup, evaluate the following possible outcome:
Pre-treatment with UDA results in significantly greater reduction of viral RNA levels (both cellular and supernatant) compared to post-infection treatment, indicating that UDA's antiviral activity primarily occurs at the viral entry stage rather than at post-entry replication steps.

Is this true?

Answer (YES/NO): YES